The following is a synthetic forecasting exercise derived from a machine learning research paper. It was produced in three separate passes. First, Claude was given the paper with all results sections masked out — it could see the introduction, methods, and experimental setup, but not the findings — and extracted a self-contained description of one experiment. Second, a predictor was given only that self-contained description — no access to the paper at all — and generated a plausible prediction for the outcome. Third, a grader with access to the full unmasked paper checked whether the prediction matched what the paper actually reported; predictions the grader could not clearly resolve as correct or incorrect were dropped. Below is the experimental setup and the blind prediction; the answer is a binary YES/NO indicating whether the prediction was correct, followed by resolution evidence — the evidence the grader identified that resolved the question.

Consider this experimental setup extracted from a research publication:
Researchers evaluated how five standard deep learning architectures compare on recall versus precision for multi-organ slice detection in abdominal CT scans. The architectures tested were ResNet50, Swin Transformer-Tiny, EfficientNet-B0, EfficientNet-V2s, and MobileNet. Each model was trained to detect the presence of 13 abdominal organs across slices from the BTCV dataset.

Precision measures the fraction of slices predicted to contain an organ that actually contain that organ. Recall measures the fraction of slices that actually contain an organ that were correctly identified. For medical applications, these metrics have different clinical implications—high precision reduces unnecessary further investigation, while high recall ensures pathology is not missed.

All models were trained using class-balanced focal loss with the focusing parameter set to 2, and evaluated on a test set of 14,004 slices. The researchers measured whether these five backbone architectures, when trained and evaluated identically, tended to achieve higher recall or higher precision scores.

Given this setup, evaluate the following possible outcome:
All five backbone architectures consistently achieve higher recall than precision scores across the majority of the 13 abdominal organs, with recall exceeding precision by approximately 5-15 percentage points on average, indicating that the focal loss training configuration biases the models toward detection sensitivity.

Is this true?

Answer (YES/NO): NO